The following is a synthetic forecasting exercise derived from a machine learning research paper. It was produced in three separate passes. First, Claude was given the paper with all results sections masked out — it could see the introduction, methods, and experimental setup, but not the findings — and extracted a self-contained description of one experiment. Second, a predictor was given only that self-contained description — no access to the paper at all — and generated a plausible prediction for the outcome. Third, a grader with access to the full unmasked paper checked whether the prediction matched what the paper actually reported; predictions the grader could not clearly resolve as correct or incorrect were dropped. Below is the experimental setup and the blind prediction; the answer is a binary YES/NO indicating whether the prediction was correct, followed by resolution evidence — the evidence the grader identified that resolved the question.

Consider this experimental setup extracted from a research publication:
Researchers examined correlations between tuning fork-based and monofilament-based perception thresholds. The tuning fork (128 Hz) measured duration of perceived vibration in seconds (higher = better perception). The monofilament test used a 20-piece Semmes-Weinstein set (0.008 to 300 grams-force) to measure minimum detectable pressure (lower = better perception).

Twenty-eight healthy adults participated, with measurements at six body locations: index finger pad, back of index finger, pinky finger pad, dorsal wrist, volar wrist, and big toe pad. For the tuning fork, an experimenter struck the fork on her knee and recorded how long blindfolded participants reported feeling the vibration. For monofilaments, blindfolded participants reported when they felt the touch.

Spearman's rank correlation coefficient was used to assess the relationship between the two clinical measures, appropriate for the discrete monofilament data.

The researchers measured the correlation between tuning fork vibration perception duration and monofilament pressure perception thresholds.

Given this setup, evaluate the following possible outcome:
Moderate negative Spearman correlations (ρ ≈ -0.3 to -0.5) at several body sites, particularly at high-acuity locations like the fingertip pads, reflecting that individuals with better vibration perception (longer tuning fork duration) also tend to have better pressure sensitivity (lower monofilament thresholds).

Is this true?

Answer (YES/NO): NO